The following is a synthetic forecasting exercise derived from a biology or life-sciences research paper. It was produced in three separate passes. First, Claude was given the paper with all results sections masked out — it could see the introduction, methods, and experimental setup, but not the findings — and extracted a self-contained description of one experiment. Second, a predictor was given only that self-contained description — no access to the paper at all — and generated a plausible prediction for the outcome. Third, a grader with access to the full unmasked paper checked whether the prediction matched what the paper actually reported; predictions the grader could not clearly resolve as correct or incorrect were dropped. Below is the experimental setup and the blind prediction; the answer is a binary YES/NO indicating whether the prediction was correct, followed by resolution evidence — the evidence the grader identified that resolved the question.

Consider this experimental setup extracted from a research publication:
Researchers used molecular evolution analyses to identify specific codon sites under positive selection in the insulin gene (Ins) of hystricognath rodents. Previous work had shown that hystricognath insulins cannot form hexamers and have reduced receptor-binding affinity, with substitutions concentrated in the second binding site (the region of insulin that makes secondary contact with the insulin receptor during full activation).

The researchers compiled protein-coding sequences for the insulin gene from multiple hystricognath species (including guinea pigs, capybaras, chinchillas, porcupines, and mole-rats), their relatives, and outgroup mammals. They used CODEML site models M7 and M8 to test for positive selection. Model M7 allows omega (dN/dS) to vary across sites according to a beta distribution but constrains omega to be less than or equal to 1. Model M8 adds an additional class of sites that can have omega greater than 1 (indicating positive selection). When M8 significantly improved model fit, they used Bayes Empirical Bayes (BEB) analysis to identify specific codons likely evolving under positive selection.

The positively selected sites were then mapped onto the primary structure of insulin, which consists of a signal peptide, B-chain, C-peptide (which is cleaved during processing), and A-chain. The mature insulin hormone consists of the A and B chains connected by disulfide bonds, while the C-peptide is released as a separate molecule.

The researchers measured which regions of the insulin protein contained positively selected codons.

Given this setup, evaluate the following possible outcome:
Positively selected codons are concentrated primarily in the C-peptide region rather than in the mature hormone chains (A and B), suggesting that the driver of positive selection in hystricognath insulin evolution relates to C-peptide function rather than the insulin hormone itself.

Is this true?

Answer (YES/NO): NO